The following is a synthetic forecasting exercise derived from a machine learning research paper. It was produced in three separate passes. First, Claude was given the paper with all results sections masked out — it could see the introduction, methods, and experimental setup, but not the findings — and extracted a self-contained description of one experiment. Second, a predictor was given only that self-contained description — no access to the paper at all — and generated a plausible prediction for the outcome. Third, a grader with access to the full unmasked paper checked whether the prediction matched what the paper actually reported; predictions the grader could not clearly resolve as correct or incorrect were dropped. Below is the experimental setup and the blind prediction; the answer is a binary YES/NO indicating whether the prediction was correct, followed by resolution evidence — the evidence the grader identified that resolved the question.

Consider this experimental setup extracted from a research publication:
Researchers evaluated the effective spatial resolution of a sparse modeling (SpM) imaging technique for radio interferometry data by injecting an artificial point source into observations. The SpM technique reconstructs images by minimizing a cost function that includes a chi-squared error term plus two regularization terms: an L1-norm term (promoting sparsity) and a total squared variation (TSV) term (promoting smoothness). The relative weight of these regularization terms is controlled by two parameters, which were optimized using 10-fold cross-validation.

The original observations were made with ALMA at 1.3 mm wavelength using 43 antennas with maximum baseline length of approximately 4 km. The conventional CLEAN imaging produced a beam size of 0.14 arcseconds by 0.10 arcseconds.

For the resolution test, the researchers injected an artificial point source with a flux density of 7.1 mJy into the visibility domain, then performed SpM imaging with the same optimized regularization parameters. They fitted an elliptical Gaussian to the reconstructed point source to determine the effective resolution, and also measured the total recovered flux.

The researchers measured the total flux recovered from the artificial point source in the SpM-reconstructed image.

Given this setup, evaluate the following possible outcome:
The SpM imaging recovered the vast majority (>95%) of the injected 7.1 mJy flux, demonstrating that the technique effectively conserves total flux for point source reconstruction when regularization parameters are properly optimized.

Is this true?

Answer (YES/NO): NO